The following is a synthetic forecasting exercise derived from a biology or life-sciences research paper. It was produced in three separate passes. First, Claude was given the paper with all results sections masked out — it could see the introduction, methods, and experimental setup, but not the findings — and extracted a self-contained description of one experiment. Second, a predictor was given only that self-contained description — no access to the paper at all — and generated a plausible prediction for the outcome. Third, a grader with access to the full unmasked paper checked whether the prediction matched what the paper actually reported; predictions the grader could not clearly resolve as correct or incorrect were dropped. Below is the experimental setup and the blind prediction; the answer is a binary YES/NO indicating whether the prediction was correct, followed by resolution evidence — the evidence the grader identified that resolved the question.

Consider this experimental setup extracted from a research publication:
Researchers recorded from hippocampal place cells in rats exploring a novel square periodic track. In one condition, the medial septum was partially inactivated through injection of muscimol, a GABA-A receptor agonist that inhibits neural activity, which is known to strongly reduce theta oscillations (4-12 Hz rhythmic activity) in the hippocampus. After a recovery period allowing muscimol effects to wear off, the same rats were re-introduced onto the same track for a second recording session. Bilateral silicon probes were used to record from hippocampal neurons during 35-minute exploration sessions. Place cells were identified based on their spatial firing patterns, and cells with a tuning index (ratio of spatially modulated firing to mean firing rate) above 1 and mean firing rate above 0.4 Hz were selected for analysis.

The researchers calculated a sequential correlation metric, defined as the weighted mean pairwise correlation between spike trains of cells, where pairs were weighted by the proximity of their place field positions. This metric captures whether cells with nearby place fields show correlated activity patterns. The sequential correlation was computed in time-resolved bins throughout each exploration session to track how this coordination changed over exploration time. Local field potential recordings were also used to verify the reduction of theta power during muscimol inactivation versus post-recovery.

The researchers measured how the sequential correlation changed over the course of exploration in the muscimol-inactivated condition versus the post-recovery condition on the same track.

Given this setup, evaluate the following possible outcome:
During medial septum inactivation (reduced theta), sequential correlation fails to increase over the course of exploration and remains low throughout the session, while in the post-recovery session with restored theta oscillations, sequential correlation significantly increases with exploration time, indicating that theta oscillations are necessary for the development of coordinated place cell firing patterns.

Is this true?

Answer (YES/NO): YES